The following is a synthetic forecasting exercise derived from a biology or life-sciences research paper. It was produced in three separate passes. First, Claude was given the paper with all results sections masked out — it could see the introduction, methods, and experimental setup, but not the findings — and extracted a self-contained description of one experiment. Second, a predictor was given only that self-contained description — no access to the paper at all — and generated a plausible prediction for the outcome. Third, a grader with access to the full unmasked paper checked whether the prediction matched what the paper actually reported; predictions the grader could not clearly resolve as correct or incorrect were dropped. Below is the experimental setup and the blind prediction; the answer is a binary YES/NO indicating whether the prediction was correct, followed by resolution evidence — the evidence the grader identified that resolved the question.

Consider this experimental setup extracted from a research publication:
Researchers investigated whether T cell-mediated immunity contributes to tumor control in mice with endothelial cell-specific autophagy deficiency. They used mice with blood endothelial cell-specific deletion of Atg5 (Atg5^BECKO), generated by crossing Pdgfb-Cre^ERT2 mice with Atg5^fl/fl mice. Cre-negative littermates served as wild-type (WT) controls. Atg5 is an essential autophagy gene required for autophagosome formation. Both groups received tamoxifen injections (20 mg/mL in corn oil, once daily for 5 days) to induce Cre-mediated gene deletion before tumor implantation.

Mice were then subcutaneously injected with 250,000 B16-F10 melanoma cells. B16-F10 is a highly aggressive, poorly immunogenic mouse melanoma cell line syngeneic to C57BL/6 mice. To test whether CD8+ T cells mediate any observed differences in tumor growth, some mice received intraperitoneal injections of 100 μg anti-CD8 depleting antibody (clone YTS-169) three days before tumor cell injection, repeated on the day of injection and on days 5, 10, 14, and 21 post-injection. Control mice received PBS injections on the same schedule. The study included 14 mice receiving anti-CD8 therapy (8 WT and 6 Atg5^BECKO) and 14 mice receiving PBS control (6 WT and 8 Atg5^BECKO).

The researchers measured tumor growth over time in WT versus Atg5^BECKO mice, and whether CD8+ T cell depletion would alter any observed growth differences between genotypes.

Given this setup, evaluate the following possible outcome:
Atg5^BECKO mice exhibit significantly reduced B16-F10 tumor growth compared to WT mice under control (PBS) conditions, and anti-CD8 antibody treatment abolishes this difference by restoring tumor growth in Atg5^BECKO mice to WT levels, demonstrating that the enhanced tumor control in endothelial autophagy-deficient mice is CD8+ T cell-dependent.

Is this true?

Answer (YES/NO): YES